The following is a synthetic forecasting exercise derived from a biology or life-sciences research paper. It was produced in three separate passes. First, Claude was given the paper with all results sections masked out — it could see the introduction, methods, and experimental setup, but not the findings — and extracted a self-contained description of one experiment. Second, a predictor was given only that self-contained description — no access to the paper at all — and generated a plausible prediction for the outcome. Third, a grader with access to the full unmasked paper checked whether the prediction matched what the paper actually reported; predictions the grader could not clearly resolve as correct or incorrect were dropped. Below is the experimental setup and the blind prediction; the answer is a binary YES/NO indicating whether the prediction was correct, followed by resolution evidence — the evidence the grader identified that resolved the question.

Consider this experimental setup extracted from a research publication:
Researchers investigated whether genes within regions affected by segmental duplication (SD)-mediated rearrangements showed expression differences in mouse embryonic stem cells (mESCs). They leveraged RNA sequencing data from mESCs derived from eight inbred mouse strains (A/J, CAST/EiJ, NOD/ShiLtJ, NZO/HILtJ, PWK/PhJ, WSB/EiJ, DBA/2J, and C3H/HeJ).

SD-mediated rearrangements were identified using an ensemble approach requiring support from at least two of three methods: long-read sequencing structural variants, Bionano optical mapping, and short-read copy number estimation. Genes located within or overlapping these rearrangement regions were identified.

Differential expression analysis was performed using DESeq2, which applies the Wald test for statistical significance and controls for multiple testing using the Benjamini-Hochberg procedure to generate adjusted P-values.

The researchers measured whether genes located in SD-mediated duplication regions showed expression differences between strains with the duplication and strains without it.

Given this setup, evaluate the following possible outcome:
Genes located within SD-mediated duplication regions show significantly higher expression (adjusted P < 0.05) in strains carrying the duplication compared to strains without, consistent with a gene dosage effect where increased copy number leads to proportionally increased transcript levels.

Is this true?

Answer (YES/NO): NO